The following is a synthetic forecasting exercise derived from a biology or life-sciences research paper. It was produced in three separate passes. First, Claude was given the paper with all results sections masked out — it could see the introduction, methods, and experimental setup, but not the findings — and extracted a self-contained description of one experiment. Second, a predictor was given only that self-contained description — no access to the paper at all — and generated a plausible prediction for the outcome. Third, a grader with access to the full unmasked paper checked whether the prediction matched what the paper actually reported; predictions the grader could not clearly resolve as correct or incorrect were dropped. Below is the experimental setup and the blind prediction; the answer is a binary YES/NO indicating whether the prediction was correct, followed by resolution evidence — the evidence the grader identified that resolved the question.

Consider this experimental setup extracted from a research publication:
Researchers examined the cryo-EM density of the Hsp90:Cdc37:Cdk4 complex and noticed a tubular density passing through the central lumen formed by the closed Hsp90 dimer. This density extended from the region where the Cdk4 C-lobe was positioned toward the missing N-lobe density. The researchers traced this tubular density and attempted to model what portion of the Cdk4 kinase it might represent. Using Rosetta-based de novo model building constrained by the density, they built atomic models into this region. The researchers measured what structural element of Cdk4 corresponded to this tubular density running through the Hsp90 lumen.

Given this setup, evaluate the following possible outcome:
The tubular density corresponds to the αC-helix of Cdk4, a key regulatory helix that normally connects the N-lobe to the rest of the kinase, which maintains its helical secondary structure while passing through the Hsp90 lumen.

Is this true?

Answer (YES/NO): NO